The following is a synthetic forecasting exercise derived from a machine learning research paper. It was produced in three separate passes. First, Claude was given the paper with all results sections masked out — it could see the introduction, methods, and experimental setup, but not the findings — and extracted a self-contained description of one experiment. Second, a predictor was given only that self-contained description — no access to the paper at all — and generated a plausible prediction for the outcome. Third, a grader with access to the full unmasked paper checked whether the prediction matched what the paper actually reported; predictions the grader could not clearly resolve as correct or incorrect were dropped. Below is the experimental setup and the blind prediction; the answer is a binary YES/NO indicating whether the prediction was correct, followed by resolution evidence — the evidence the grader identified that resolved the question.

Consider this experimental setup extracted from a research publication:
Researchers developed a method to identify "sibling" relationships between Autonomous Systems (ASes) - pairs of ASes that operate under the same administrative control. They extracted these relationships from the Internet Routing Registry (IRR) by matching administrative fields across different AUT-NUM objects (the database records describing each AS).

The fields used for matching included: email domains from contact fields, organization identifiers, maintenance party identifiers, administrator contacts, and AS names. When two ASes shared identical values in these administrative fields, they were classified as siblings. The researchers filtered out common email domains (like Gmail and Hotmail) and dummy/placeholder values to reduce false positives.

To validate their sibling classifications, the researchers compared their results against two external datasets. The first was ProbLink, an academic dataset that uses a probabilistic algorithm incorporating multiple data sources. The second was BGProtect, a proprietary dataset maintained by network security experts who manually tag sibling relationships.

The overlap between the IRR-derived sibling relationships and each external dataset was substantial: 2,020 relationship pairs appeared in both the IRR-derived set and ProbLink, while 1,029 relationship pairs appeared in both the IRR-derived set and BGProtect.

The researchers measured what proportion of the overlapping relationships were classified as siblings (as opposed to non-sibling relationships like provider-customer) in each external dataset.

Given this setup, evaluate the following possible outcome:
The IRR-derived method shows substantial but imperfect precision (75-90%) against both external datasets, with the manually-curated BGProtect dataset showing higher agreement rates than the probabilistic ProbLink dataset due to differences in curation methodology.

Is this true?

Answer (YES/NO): NO